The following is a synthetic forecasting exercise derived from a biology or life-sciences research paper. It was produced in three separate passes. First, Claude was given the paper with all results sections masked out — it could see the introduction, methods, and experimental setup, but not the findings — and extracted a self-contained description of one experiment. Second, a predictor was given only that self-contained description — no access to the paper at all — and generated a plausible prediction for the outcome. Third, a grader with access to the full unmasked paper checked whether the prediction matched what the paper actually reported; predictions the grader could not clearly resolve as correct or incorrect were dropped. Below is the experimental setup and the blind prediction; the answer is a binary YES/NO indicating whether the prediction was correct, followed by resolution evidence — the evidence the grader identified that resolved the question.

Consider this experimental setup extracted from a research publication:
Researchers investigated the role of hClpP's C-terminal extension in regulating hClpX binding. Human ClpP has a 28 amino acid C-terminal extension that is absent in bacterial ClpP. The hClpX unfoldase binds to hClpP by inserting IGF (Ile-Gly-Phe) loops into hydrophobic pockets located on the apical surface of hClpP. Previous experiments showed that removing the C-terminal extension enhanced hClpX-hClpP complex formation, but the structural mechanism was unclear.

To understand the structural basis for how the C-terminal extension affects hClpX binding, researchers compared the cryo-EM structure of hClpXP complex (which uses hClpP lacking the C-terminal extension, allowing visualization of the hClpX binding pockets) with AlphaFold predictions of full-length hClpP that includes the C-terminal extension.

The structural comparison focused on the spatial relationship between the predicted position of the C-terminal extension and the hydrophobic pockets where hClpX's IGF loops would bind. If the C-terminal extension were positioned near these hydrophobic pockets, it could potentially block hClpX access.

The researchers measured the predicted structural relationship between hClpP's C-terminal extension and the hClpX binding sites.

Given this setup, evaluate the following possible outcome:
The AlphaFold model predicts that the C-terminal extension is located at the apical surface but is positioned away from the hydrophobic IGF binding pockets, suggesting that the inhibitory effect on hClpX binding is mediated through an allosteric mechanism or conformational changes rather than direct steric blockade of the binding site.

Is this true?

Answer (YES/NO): NO